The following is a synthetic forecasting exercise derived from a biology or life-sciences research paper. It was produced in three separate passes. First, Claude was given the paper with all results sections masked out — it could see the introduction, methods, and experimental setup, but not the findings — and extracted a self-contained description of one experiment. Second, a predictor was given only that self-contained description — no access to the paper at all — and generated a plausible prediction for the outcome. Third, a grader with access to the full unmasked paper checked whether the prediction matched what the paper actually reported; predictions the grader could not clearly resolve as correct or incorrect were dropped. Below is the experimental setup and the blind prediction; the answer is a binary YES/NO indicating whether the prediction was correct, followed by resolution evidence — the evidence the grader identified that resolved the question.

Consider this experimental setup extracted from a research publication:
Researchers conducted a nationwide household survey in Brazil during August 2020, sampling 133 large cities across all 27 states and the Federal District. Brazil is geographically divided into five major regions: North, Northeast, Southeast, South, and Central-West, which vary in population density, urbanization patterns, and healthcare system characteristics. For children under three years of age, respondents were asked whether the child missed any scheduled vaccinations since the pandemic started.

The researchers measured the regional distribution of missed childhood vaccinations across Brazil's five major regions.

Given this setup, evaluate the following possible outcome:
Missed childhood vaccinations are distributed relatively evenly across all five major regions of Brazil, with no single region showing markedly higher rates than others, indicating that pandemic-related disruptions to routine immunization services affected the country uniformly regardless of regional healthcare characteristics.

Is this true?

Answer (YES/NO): NO